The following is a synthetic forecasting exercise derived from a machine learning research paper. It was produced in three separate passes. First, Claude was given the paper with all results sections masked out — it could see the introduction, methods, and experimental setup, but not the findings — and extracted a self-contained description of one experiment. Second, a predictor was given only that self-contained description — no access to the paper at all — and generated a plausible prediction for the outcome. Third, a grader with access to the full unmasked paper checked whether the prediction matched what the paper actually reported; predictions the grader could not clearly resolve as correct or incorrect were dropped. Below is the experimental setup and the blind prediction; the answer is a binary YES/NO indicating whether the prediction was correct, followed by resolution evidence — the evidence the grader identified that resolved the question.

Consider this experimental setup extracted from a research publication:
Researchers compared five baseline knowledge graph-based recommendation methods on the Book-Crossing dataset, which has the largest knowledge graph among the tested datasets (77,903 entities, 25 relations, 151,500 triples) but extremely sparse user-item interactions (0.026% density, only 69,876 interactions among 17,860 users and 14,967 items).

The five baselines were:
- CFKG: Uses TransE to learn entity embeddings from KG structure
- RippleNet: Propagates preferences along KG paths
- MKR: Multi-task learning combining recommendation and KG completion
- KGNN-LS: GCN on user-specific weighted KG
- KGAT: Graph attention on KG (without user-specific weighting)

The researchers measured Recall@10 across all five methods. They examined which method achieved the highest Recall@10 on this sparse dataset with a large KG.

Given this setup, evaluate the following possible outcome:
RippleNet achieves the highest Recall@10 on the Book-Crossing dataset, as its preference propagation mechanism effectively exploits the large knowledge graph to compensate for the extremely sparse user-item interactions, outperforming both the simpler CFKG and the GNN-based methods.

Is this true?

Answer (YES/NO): NO